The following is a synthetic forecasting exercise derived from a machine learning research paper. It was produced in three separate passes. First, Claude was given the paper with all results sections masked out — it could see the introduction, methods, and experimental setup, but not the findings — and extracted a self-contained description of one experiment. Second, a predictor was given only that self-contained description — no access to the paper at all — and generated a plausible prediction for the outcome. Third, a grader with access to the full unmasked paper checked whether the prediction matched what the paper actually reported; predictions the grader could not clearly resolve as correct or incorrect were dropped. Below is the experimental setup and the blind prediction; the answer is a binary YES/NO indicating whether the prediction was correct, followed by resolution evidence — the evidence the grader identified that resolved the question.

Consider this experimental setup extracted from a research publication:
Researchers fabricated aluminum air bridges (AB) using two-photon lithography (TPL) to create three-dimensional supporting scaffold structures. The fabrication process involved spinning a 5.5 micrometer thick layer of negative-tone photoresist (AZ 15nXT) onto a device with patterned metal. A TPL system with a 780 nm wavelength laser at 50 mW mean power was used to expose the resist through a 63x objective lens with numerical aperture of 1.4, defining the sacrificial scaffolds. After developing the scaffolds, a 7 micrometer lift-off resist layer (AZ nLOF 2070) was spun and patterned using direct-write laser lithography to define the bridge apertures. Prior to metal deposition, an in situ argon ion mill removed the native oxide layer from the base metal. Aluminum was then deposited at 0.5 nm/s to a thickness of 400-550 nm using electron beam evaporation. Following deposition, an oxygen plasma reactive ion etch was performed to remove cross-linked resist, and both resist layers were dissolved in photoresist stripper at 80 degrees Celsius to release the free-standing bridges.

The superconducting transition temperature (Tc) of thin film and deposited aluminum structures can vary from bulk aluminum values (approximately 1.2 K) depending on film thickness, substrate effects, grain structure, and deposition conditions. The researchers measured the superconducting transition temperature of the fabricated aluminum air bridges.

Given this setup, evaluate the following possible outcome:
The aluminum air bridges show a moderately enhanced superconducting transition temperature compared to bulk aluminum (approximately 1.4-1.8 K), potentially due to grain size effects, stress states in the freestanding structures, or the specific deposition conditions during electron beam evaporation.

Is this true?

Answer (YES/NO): NO